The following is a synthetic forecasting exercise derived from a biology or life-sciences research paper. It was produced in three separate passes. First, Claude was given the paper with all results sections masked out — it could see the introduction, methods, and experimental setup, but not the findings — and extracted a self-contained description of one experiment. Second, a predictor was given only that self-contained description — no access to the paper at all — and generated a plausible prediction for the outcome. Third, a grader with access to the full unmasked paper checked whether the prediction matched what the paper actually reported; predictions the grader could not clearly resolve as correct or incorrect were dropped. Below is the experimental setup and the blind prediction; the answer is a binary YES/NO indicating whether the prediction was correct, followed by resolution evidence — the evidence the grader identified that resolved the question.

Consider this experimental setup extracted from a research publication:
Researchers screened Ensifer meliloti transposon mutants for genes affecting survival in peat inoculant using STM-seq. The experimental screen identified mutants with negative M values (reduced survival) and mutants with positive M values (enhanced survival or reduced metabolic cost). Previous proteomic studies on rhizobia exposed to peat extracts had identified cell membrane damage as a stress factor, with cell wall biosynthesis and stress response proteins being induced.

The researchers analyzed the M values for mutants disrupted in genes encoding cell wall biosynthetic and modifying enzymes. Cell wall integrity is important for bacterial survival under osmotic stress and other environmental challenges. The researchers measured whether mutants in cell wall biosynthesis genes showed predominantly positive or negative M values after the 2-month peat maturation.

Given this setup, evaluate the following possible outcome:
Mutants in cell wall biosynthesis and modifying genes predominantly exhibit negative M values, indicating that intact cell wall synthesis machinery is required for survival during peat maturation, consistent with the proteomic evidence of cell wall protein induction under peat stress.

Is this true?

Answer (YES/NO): YES